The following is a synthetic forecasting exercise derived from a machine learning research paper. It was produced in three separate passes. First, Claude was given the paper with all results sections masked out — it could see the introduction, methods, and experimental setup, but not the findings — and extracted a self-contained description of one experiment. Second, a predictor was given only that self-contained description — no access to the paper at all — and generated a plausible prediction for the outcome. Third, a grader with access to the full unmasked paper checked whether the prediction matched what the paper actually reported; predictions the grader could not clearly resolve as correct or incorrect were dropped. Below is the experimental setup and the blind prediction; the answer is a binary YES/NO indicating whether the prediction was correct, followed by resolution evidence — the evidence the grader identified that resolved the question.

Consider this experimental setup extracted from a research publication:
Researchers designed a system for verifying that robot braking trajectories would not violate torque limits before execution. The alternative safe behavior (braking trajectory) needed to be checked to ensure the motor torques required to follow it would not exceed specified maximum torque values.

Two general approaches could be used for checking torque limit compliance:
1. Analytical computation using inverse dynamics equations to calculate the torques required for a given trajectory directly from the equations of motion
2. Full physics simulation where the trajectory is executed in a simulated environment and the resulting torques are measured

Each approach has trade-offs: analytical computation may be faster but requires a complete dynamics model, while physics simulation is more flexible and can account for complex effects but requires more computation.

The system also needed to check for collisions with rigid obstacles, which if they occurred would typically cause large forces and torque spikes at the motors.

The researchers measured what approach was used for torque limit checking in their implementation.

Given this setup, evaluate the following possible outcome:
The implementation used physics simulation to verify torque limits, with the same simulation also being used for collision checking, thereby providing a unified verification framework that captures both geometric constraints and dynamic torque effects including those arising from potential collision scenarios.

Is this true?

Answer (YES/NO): NO